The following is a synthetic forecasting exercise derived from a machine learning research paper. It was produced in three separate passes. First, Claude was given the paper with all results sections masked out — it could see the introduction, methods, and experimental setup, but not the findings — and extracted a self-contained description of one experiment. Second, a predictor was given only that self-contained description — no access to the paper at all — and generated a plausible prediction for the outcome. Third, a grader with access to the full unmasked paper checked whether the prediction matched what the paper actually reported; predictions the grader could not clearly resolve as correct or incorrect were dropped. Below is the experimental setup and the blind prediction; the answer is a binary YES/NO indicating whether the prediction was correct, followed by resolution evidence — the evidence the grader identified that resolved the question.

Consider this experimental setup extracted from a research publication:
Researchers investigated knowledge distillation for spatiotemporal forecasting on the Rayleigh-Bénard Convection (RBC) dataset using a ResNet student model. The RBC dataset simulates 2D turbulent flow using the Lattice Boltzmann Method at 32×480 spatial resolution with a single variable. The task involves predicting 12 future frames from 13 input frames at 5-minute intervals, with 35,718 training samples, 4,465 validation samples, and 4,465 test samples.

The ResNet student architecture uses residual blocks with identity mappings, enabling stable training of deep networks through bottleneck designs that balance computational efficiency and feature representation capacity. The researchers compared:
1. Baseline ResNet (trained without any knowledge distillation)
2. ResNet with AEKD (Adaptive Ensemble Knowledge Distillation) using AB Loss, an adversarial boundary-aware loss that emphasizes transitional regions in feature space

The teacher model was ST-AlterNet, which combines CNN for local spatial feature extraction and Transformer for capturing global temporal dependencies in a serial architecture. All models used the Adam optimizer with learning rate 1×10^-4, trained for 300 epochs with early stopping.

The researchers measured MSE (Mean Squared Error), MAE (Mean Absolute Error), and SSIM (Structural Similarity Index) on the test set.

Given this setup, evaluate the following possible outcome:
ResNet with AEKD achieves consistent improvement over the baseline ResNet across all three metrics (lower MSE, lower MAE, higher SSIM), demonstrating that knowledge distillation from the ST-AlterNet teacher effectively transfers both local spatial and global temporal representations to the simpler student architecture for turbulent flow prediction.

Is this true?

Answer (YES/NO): NO